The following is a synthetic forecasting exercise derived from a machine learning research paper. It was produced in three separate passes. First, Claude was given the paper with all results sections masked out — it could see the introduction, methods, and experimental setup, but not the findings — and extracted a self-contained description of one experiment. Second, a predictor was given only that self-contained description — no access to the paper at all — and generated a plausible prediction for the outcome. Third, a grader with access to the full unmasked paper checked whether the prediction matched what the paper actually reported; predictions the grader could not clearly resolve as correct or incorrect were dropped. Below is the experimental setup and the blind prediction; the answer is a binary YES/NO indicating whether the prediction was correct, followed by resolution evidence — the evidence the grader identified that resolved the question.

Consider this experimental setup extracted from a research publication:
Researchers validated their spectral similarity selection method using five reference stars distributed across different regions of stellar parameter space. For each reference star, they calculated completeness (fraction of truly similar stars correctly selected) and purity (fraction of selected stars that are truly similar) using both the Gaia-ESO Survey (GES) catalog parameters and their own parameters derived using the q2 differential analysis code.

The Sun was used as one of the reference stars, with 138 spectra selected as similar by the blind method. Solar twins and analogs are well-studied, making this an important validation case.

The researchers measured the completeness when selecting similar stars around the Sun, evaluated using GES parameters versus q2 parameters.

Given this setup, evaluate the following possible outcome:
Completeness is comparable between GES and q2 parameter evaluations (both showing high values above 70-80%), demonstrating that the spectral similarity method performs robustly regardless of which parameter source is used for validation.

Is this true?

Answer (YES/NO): NO